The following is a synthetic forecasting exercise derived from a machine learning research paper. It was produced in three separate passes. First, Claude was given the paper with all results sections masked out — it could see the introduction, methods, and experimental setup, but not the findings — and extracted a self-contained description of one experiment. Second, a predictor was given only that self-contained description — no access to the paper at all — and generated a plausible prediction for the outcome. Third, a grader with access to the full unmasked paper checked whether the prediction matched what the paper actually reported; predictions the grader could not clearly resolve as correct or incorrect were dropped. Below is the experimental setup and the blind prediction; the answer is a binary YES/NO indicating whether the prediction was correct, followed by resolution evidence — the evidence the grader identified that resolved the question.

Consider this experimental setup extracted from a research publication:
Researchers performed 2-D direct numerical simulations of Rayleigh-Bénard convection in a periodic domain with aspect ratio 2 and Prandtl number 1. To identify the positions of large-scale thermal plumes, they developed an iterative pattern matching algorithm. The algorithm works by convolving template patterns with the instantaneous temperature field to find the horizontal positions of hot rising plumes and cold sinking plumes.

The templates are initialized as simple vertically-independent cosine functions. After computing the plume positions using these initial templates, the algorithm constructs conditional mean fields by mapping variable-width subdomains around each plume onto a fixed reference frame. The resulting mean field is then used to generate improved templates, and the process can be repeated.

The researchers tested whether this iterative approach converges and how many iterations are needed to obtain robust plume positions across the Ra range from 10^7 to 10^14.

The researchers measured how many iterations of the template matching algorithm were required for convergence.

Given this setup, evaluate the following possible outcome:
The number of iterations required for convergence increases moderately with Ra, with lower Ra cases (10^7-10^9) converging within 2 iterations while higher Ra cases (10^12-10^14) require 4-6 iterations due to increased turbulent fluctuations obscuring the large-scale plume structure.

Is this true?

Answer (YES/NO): NO